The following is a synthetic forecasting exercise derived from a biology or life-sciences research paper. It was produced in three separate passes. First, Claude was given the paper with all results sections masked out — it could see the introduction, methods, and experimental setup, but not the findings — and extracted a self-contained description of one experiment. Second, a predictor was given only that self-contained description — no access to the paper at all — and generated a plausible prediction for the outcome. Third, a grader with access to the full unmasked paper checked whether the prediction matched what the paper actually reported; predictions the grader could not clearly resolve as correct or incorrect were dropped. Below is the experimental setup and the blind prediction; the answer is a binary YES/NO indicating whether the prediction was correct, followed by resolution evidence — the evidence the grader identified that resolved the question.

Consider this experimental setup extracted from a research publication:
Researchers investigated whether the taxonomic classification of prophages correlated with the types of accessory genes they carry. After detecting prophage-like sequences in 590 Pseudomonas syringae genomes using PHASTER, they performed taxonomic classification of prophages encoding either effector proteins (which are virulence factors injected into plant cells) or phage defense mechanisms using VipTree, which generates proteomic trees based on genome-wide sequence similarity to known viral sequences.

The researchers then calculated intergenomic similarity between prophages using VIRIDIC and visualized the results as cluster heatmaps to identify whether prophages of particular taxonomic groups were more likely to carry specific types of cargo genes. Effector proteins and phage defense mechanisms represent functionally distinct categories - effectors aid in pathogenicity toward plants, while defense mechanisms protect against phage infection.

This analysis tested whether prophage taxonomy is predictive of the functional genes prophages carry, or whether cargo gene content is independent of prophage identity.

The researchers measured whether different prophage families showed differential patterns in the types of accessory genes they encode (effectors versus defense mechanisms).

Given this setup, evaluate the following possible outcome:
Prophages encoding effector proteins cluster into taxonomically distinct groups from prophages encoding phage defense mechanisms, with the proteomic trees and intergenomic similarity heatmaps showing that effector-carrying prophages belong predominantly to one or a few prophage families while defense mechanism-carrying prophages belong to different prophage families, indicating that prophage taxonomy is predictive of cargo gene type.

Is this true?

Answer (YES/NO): YES